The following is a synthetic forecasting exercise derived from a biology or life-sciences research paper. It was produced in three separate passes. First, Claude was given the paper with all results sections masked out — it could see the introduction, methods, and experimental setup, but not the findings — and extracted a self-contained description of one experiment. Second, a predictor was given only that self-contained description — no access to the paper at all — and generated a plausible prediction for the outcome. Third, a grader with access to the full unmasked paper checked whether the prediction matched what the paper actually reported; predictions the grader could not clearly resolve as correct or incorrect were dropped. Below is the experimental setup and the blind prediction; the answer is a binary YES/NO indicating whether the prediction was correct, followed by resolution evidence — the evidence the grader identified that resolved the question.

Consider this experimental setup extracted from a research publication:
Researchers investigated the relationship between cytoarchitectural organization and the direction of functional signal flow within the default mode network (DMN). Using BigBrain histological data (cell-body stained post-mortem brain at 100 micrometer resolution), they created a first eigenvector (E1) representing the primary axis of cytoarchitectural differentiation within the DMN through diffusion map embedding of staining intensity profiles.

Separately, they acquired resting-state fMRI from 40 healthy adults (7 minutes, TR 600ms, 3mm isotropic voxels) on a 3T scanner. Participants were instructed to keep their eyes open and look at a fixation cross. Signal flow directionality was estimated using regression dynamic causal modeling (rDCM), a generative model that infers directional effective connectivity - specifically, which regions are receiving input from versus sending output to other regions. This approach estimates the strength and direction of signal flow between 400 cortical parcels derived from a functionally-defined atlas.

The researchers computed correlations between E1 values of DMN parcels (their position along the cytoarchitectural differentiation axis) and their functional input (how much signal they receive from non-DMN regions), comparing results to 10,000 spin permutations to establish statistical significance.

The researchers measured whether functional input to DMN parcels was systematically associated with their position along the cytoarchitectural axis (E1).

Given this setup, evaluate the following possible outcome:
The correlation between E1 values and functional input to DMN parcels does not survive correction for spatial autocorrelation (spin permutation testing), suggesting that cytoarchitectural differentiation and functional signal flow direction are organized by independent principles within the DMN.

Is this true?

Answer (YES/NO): NO